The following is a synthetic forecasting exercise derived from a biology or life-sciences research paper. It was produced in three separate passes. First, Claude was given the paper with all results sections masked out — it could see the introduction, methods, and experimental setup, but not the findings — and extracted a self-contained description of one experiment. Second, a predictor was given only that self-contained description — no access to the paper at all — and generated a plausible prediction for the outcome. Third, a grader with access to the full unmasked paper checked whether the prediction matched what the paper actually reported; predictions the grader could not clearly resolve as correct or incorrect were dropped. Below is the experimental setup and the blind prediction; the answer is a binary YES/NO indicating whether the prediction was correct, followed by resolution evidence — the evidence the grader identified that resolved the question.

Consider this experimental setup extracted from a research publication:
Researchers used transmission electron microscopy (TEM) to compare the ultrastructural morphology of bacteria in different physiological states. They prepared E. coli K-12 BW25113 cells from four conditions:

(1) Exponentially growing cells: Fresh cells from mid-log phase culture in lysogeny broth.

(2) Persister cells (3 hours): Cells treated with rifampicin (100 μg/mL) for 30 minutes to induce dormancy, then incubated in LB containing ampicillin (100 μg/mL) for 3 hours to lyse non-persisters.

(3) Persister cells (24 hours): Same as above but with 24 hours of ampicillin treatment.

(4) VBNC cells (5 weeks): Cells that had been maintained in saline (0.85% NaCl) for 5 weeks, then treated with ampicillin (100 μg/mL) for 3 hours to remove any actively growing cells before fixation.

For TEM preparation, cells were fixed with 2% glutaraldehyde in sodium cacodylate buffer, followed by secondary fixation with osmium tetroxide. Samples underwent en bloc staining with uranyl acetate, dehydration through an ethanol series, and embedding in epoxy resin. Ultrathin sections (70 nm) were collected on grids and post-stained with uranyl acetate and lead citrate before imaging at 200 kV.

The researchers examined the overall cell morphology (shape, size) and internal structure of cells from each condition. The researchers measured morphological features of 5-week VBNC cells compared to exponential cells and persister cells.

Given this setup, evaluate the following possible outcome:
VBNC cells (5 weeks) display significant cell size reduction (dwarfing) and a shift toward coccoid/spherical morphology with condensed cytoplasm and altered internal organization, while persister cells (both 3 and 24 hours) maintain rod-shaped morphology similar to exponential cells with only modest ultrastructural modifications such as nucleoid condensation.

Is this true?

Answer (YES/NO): NO